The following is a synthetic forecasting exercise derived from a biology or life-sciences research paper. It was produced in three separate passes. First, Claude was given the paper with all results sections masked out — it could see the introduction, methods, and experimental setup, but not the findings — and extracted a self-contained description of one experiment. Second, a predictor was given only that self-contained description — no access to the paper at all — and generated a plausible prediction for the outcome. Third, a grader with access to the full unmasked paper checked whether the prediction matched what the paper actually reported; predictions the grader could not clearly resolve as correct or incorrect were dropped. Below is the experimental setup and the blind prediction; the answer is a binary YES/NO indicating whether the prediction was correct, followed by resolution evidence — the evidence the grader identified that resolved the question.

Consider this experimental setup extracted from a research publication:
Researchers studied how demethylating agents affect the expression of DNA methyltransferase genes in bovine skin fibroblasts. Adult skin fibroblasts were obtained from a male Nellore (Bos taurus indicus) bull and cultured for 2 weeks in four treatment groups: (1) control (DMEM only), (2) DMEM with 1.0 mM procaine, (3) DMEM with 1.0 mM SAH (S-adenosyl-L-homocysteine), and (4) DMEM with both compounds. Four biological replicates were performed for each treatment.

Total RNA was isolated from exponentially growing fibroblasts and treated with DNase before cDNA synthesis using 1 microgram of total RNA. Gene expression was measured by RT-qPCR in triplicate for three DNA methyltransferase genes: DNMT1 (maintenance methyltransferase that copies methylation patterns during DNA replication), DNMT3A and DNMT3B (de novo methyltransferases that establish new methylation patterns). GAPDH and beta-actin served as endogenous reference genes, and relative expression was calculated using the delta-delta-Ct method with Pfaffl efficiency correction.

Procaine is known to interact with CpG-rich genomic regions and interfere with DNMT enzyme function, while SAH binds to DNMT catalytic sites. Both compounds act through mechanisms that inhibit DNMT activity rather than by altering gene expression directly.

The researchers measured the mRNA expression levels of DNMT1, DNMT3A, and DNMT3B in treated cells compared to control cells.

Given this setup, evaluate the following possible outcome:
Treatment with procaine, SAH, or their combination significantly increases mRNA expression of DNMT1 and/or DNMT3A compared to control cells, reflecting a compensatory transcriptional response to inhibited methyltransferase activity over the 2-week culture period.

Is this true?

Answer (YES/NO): NO